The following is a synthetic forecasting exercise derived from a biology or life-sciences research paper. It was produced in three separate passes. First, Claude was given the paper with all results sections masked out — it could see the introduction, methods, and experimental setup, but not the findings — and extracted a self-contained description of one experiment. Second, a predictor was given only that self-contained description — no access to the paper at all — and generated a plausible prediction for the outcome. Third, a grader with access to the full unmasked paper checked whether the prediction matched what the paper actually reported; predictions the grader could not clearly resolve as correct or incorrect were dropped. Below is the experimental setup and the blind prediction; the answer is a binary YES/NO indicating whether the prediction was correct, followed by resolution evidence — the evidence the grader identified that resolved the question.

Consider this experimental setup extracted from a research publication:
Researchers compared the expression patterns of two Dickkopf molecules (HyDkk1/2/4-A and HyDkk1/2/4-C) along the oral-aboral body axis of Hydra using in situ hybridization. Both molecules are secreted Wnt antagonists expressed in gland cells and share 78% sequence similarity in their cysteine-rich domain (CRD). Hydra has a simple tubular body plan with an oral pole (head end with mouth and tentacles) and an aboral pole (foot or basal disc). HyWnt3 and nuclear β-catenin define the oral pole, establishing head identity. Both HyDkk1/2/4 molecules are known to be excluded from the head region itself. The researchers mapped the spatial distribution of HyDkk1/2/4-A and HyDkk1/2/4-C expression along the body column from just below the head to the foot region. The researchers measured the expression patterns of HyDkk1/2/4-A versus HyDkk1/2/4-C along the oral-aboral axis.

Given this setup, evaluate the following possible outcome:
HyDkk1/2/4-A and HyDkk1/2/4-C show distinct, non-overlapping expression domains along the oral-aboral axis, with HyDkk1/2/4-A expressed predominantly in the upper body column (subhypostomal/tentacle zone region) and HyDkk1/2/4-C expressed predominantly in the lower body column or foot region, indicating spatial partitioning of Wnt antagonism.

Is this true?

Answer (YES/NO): NO